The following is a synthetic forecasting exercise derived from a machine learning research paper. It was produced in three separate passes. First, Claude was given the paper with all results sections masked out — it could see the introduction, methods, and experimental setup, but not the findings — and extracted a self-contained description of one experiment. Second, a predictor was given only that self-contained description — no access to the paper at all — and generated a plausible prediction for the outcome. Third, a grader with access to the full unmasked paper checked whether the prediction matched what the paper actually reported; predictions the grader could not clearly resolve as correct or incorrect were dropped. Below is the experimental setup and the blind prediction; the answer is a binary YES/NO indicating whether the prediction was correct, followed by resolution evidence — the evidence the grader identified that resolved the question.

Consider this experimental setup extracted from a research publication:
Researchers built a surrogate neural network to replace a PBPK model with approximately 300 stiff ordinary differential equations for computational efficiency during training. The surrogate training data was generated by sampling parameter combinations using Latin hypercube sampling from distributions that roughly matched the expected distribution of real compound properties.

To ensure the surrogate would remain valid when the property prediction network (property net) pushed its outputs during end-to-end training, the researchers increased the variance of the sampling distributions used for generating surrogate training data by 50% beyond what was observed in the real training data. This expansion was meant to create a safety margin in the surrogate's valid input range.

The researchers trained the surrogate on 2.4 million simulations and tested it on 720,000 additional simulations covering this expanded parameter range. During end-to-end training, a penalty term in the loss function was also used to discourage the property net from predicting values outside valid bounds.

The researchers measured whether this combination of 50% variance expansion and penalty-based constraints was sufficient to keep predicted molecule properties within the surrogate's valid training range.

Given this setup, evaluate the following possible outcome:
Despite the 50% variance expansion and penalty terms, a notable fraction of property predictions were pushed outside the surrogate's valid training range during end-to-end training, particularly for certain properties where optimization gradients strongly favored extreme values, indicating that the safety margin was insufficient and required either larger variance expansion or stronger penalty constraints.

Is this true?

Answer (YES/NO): NO